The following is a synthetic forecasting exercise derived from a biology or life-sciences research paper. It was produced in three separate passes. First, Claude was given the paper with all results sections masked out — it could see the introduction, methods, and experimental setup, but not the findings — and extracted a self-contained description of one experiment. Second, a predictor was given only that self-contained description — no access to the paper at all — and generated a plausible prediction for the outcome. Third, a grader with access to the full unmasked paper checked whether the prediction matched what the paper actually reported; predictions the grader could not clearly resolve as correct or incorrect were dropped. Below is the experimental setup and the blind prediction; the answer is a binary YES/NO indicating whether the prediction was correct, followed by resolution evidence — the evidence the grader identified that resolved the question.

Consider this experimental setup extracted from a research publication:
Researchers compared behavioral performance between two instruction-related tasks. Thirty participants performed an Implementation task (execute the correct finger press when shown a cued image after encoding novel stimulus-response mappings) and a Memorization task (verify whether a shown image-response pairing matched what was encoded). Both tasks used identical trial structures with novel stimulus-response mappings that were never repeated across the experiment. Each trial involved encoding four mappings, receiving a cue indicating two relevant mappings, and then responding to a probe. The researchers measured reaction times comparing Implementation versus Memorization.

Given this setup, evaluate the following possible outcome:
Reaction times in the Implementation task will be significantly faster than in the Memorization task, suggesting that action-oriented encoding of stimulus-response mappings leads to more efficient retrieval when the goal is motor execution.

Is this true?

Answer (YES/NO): YES